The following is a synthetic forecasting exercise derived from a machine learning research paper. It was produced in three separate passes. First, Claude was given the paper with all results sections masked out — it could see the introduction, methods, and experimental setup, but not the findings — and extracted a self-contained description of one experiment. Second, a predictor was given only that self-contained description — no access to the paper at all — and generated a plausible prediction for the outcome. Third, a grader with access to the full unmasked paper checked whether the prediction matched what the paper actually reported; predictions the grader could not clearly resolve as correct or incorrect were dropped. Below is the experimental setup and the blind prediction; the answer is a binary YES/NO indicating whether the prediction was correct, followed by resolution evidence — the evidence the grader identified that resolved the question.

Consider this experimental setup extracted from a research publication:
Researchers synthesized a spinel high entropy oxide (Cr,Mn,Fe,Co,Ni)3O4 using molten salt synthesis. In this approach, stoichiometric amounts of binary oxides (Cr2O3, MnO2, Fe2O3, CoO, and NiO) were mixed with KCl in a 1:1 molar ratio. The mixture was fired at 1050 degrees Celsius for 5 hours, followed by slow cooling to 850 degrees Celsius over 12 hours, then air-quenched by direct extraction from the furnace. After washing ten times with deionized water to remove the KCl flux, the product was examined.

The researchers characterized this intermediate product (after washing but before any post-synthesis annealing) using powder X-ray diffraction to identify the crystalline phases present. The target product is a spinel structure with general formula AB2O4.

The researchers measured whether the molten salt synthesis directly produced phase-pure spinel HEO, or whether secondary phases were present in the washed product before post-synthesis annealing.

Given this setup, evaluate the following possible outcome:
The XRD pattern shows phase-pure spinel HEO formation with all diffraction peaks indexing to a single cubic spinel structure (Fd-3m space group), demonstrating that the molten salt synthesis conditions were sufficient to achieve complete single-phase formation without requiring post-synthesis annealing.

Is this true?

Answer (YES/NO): NO